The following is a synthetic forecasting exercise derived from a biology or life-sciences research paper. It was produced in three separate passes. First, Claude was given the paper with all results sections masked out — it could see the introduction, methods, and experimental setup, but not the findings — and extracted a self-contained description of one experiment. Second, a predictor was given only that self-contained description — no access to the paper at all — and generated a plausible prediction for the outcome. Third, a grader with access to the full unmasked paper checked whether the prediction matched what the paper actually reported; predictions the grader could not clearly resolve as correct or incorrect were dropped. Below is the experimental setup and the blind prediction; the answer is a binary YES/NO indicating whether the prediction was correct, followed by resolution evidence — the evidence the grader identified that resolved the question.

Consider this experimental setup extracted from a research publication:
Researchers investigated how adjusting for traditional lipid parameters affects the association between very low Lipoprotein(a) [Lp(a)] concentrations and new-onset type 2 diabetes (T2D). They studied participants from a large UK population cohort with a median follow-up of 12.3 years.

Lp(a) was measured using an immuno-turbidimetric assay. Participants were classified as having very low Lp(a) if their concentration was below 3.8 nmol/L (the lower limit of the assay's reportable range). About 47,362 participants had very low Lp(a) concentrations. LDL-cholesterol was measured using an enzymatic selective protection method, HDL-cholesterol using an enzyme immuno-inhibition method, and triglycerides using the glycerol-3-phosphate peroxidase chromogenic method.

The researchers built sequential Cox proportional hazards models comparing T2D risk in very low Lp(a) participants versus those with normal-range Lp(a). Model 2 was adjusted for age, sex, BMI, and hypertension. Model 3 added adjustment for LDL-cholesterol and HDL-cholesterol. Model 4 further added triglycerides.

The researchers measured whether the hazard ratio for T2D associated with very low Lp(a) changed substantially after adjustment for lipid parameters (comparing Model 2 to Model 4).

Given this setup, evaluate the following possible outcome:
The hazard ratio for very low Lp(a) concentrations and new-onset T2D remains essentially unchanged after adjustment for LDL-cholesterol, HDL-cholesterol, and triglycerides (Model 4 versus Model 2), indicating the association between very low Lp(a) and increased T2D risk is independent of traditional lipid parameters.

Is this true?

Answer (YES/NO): NO